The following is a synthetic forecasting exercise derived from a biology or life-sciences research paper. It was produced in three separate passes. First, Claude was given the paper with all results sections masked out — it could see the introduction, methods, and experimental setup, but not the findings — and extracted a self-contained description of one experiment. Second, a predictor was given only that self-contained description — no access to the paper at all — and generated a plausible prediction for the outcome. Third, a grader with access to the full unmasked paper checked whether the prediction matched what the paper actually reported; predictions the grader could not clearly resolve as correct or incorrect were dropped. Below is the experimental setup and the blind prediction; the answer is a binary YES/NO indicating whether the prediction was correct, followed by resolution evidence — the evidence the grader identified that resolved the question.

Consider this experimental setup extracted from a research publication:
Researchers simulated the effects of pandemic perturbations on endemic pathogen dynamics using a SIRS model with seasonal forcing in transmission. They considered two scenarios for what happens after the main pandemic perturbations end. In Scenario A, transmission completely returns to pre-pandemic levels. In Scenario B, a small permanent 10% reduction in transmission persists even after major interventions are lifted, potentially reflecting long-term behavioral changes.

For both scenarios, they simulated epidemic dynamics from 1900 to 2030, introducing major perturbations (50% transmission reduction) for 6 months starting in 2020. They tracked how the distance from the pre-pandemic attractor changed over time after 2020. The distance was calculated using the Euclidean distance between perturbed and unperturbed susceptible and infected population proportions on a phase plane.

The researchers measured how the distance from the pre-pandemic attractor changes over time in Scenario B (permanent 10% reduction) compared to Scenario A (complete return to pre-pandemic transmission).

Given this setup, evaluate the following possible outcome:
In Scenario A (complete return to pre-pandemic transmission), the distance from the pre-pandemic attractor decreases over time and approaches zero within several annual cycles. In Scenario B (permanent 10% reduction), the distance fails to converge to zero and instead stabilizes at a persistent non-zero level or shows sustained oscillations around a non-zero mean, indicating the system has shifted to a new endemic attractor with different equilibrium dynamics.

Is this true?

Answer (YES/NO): YES